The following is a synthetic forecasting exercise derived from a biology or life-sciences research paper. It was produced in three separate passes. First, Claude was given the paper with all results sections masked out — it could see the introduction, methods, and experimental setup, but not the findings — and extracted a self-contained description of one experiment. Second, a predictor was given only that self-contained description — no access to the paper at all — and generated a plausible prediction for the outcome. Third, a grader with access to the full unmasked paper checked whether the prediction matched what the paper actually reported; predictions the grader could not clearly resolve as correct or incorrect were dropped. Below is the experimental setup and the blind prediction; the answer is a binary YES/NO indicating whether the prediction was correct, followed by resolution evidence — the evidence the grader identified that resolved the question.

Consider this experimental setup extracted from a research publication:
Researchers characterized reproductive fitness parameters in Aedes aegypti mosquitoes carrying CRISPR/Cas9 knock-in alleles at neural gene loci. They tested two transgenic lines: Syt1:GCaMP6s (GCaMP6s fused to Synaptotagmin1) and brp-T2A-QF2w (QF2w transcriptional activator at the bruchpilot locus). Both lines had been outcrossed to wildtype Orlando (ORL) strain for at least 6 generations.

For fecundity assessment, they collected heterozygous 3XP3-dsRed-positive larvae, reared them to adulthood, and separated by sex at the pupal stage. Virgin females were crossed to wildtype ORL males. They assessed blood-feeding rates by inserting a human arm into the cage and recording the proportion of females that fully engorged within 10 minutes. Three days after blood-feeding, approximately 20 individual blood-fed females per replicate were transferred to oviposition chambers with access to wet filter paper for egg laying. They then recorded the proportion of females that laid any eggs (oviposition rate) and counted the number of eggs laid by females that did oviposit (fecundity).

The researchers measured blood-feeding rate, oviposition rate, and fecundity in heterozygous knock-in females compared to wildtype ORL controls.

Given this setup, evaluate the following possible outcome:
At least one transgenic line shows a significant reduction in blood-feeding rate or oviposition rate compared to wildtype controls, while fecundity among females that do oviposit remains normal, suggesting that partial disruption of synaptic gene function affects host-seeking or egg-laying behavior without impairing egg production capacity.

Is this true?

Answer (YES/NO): NO